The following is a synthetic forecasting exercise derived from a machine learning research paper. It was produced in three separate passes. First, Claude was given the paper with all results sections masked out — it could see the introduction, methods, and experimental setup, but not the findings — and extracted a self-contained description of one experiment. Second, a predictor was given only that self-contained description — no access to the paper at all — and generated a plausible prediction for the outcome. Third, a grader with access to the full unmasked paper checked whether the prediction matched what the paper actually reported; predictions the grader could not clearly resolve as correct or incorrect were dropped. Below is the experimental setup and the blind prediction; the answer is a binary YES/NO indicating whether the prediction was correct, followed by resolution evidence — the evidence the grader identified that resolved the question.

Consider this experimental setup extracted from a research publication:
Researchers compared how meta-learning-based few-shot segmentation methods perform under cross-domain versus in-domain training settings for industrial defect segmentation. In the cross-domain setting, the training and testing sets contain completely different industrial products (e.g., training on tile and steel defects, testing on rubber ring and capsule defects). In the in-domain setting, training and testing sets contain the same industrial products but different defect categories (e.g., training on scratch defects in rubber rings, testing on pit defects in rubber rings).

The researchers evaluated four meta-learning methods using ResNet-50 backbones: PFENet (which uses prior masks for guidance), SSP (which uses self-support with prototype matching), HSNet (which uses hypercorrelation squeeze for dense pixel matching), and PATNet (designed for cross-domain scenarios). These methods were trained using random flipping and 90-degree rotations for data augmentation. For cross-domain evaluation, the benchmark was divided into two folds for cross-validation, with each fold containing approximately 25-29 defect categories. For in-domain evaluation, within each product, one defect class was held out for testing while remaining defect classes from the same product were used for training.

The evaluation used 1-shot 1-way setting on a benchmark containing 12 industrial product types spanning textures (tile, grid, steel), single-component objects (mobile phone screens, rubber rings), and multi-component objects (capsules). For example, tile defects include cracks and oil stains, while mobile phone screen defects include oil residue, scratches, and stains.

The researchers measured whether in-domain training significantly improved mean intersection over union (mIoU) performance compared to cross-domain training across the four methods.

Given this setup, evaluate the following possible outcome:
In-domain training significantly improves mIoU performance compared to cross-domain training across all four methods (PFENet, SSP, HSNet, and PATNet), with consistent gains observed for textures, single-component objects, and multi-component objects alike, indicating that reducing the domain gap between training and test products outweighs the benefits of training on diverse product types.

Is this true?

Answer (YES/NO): NO